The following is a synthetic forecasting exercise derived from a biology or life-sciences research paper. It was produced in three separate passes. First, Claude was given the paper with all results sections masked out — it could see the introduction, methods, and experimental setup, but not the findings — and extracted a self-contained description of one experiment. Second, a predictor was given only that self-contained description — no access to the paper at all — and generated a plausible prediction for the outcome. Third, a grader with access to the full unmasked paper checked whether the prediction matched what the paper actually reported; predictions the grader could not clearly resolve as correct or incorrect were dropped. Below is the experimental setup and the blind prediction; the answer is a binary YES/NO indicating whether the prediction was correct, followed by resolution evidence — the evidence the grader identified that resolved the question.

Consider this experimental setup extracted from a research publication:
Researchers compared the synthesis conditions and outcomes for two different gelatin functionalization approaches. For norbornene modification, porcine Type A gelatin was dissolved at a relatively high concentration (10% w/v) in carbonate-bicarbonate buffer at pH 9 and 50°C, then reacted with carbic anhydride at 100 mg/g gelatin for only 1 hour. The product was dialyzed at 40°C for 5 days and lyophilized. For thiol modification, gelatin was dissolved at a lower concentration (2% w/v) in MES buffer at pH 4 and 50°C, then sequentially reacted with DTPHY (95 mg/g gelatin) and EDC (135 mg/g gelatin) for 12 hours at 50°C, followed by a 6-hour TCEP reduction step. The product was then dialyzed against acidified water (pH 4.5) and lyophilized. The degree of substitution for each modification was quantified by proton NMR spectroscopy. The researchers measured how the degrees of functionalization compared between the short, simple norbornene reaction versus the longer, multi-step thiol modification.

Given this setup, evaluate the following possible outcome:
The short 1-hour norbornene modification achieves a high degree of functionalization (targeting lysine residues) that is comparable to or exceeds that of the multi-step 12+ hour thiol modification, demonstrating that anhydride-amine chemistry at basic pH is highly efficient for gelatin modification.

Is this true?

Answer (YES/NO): NO